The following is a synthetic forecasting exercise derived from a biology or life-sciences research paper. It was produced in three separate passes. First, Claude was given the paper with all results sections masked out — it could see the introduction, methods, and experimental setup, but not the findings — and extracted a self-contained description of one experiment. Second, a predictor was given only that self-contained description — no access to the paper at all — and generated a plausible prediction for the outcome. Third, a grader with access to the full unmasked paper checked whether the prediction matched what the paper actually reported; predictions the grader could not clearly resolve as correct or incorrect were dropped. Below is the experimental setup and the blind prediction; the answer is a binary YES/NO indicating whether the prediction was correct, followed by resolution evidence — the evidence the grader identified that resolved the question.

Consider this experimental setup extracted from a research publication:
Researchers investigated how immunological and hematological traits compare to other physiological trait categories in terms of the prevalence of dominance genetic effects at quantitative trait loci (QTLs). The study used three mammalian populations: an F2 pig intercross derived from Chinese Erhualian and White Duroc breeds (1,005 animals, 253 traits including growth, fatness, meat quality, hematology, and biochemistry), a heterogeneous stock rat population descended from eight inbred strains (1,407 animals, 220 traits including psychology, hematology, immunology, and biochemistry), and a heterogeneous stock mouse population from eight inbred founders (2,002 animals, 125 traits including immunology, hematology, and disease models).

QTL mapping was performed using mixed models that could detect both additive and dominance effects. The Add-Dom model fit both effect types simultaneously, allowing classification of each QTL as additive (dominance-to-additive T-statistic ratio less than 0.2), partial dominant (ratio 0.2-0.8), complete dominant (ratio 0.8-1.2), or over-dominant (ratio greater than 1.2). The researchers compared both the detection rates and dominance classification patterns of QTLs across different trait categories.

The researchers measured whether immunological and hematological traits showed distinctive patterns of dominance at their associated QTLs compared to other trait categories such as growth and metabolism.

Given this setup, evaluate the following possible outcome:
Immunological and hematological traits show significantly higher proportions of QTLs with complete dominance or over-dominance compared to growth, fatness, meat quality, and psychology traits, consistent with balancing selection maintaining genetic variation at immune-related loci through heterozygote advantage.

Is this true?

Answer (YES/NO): YES